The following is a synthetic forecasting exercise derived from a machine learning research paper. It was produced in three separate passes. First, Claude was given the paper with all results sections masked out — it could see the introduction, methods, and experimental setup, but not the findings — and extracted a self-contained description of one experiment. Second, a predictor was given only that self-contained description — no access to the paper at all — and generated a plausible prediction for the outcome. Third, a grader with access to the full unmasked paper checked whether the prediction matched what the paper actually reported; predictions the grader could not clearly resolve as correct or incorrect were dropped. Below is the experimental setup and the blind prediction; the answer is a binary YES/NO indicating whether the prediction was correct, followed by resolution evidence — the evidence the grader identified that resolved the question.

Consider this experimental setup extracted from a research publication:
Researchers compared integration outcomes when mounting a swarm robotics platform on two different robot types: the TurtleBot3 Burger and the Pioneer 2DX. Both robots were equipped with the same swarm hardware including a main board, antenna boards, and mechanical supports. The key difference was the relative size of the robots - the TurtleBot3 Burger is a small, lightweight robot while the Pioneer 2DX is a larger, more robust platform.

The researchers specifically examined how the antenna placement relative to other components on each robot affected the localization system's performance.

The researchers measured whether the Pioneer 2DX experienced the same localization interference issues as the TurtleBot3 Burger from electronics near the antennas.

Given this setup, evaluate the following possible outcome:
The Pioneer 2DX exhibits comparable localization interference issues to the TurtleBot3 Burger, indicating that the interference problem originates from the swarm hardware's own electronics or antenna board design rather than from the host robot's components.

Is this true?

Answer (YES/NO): NO